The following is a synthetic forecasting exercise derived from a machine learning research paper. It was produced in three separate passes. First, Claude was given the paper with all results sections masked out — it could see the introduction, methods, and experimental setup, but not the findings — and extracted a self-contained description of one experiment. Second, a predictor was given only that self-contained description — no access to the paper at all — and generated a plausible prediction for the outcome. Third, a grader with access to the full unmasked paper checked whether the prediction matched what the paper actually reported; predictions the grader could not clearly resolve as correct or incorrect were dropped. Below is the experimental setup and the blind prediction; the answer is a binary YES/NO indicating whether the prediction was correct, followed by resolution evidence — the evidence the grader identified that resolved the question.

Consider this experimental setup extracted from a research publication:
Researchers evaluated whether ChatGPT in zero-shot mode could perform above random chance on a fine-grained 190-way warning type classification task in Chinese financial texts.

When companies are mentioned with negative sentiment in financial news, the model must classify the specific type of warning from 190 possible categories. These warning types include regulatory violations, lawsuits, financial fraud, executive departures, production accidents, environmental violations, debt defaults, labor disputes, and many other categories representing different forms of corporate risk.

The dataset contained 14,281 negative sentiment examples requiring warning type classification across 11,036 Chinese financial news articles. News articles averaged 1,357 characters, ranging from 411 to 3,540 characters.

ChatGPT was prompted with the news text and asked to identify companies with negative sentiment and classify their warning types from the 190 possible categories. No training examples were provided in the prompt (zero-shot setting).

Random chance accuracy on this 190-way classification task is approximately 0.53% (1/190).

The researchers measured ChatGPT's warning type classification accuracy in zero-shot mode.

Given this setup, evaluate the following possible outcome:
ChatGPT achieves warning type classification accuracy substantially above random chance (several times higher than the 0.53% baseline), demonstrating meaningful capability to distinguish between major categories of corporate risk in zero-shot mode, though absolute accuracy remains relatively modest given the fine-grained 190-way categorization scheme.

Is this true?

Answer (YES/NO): YES